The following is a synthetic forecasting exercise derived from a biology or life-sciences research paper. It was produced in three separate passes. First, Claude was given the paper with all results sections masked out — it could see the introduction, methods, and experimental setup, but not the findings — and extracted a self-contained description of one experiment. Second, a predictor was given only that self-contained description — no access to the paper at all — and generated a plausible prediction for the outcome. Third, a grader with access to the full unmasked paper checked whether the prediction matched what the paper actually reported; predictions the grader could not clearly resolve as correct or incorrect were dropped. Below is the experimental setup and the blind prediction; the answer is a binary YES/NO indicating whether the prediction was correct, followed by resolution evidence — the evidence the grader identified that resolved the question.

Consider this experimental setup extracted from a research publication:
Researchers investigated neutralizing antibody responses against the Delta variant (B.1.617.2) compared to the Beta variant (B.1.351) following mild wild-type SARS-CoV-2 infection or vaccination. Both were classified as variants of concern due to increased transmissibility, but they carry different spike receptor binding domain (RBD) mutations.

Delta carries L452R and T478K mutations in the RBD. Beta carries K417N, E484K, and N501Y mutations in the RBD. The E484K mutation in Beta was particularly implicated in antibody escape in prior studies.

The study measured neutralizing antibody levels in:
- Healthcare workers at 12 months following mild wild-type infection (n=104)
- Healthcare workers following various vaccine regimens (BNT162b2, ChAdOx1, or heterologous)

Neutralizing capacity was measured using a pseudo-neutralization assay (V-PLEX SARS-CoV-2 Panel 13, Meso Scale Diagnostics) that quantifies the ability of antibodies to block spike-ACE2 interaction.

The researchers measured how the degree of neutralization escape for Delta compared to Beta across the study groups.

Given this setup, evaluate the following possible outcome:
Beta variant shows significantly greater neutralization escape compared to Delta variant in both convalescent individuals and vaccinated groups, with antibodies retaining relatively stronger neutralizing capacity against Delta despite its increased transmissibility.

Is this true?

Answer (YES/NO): YES